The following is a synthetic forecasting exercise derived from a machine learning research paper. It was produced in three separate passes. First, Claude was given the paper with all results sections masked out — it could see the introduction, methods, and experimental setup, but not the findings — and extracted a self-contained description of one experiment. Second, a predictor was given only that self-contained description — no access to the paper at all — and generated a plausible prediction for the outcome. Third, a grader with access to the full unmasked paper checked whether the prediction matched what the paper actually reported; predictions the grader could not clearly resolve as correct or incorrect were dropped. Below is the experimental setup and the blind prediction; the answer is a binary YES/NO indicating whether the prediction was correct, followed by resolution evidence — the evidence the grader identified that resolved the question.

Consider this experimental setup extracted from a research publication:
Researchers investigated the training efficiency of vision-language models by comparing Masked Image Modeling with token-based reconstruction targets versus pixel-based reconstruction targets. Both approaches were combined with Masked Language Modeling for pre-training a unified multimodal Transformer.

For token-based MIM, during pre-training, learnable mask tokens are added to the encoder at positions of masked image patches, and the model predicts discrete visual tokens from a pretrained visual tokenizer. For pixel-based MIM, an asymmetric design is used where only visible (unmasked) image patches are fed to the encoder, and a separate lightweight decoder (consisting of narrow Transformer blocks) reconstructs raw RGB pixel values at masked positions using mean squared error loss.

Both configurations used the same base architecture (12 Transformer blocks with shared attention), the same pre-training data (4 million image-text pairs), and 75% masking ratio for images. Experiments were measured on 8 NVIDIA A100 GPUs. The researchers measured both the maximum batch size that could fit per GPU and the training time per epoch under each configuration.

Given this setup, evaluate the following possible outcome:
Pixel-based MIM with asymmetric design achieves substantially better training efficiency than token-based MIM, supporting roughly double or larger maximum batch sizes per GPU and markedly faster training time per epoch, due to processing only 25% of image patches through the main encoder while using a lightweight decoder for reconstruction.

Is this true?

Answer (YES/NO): NO